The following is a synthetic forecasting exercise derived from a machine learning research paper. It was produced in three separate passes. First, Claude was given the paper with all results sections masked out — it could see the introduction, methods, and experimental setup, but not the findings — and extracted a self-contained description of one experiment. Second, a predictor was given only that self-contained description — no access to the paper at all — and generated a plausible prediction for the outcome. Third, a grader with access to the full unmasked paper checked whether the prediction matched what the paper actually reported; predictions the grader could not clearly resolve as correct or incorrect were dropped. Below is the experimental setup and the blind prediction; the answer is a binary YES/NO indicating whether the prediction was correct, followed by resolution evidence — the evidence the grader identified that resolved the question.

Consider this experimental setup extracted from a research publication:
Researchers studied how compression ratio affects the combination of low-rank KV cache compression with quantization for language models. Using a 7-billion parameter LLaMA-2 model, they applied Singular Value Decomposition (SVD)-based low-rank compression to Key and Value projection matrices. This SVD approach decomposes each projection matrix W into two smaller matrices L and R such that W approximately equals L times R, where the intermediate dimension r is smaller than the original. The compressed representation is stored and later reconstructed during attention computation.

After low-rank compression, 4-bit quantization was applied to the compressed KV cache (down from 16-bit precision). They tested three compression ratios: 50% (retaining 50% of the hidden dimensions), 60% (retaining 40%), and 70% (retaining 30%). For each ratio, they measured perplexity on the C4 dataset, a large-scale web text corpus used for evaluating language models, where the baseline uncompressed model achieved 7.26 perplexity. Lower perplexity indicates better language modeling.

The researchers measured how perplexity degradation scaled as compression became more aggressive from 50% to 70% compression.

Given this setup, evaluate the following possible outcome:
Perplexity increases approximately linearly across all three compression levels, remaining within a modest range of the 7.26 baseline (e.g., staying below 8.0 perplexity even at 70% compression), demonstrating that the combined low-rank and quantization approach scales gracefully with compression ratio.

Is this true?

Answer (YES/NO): NO